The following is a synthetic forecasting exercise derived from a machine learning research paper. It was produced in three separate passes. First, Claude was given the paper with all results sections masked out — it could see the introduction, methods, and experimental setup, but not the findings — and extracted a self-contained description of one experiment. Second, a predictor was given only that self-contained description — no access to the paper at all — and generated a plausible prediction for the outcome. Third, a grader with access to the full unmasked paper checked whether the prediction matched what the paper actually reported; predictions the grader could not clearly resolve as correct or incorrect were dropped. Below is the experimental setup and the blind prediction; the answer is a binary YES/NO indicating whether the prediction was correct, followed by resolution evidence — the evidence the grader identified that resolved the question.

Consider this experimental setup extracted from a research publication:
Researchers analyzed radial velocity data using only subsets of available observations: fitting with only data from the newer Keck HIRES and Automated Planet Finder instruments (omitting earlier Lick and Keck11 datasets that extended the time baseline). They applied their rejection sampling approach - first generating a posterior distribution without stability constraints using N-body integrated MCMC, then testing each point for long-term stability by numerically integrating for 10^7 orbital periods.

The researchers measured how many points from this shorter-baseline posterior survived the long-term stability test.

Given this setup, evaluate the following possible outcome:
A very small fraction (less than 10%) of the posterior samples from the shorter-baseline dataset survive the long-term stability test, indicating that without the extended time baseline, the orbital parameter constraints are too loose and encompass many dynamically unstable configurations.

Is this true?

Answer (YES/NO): NO